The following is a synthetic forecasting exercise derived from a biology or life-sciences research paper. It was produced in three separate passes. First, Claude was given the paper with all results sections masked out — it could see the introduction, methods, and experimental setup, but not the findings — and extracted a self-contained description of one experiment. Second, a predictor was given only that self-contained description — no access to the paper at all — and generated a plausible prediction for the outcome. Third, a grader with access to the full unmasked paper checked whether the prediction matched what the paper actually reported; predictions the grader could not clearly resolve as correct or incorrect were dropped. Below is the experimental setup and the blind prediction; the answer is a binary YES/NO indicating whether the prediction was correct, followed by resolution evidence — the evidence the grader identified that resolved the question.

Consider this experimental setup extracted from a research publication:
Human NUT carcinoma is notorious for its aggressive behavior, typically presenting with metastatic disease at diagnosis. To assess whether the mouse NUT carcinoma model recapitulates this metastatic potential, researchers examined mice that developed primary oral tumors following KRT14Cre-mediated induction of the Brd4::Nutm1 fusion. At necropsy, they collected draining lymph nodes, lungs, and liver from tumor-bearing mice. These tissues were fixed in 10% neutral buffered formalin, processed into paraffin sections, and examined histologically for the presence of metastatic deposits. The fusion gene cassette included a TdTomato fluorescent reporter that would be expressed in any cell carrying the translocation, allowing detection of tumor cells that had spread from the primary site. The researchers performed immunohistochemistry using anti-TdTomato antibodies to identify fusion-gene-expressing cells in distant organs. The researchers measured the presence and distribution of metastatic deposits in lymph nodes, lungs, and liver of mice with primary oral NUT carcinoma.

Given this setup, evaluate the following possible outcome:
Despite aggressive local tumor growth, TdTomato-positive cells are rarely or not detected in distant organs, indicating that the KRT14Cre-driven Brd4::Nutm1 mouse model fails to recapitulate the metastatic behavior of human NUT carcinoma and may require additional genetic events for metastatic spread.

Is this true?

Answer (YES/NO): NO